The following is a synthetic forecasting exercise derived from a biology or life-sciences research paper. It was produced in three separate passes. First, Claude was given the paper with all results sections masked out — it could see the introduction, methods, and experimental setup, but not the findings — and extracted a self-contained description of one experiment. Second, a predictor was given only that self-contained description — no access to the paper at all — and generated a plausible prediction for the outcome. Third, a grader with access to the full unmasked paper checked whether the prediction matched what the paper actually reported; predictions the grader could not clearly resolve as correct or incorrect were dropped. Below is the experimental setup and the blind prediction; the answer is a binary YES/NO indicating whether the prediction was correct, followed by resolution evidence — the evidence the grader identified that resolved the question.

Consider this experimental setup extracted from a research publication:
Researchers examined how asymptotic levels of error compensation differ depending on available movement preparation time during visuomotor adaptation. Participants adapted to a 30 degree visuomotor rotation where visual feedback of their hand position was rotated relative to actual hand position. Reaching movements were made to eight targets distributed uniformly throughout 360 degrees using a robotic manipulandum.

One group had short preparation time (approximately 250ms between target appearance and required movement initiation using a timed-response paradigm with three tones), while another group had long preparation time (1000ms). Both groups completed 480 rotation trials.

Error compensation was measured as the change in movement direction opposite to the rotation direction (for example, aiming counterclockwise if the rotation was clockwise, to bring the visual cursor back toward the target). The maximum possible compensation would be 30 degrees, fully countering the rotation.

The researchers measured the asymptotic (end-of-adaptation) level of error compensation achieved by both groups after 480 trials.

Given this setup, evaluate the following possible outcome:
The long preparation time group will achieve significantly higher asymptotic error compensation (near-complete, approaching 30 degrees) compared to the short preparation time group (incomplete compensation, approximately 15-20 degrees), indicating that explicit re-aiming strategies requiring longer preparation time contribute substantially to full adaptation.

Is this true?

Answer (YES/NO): NO